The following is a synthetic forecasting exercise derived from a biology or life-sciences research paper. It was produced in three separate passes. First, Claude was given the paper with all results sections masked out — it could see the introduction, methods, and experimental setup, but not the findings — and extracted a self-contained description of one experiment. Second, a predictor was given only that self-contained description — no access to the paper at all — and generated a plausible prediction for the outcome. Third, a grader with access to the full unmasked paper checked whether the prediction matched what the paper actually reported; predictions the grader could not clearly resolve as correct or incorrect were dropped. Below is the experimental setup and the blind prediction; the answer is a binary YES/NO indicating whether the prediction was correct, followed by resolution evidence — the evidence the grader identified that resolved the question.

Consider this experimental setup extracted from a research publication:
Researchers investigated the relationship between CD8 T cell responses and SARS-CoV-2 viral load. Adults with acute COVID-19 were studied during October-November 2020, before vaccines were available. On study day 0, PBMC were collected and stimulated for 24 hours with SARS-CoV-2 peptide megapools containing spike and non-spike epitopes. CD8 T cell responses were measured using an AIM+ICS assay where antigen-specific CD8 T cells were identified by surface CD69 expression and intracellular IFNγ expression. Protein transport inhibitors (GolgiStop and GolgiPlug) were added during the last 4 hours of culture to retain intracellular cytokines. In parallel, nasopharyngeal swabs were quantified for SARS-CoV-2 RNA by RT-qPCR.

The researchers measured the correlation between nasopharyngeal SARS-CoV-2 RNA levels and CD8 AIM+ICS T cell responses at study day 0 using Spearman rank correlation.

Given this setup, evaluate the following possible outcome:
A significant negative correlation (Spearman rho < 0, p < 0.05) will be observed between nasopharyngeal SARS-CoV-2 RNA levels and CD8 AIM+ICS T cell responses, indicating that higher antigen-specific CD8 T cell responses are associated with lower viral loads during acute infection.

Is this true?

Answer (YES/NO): YES